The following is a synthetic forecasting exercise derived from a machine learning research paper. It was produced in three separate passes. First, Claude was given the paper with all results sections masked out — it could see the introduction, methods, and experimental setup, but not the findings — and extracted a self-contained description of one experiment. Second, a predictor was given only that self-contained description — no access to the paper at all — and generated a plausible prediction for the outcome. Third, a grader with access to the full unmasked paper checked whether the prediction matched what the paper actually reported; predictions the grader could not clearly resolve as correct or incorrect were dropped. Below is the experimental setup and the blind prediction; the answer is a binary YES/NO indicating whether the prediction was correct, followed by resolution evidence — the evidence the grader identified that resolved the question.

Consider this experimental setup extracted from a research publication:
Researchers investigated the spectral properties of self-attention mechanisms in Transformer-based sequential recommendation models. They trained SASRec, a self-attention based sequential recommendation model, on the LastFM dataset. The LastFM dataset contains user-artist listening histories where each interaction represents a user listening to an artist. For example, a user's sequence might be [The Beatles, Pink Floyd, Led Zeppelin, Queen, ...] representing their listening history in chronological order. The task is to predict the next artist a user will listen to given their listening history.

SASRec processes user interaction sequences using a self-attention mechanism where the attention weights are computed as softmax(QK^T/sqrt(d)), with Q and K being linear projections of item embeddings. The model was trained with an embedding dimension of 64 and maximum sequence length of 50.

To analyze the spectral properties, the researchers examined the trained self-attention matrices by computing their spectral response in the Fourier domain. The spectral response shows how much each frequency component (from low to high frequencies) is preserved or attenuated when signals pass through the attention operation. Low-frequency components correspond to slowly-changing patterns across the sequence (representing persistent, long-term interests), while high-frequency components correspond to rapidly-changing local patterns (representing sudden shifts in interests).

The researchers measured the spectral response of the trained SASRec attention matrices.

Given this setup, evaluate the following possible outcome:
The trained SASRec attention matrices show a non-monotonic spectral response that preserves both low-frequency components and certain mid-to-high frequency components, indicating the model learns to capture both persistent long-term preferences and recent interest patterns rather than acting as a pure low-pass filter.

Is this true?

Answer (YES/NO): NO